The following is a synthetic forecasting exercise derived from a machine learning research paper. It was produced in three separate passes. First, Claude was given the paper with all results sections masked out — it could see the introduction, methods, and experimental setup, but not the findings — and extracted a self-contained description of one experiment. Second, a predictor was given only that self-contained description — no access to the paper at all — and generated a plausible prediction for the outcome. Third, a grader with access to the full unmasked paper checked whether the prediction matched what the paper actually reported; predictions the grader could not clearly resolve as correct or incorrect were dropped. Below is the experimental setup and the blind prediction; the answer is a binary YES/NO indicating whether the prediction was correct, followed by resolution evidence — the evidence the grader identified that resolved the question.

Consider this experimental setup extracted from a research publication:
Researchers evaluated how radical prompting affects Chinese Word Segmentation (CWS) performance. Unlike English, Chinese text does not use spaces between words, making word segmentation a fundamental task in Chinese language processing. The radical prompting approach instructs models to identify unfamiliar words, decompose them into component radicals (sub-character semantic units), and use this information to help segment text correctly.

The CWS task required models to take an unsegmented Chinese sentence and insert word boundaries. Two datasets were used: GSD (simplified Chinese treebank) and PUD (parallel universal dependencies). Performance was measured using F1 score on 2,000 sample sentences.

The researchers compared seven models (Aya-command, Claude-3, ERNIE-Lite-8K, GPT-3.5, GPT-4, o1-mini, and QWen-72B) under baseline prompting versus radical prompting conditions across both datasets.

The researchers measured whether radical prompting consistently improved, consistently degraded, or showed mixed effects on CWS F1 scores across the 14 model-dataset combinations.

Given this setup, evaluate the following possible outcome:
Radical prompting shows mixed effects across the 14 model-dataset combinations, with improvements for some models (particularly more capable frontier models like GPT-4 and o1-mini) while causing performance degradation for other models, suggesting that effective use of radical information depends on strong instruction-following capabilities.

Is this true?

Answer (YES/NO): NO